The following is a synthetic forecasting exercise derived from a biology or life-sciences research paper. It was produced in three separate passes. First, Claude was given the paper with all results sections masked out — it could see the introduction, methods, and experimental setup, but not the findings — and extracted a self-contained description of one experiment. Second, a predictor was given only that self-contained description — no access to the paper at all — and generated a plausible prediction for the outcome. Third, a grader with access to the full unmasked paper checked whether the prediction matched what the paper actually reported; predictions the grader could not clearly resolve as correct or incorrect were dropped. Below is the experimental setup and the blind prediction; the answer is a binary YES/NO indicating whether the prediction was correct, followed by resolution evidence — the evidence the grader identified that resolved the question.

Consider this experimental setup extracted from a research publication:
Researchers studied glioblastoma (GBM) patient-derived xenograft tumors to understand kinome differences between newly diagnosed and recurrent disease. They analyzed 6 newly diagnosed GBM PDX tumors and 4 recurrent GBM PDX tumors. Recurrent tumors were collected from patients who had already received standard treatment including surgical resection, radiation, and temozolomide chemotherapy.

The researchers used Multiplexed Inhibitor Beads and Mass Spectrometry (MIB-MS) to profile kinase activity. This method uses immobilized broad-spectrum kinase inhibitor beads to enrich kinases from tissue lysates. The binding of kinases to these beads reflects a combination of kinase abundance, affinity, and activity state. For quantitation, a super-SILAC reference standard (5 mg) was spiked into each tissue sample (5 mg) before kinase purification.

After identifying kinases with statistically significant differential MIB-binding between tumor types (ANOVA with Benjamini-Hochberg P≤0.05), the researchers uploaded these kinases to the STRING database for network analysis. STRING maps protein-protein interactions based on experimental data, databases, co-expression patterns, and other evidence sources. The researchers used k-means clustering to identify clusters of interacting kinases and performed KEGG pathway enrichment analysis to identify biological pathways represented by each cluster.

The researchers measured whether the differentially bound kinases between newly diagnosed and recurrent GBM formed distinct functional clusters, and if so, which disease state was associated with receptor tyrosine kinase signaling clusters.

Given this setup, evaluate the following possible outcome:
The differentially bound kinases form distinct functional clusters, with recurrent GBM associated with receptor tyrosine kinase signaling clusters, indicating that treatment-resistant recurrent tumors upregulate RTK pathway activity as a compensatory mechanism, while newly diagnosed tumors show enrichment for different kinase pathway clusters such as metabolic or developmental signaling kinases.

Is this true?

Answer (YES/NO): NO